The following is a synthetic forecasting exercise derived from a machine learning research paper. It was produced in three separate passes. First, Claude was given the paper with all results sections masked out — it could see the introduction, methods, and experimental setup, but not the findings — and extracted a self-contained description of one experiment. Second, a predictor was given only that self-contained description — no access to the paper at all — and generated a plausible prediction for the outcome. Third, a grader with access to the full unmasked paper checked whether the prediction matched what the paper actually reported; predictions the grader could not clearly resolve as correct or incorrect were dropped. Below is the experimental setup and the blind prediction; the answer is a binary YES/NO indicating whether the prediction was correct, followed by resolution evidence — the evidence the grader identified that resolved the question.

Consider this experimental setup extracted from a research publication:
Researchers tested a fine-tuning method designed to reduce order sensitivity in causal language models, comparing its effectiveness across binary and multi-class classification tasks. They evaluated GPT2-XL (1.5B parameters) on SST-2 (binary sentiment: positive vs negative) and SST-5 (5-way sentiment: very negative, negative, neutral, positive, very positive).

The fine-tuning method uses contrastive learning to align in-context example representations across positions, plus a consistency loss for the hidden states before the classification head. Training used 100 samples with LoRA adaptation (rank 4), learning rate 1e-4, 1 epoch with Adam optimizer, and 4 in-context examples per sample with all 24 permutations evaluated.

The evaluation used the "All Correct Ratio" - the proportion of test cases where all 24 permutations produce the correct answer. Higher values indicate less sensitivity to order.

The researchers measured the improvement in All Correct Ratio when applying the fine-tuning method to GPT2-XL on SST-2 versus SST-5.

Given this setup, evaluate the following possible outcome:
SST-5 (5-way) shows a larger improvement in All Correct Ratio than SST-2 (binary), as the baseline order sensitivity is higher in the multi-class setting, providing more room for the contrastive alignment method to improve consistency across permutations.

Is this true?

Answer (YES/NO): NO